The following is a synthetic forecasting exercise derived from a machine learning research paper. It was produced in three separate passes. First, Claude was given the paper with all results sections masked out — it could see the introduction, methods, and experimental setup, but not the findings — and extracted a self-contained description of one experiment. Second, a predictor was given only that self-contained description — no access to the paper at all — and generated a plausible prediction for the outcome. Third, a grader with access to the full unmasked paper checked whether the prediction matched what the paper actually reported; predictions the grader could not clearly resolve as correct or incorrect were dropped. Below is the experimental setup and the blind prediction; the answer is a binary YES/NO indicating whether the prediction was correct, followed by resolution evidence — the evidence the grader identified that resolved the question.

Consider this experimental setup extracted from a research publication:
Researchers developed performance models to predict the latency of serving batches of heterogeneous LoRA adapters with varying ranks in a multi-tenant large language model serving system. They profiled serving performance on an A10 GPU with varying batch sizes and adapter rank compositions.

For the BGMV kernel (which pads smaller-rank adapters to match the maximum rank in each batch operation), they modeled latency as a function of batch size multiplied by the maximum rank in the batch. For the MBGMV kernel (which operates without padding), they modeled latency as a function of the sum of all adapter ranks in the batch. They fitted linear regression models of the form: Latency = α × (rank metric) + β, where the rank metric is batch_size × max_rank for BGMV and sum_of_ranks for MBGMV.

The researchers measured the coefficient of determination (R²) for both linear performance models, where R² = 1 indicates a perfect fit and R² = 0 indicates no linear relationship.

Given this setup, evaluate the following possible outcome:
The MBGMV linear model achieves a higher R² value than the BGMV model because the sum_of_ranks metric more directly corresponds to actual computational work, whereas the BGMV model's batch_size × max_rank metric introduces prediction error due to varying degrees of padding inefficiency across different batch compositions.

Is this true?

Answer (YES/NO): NO